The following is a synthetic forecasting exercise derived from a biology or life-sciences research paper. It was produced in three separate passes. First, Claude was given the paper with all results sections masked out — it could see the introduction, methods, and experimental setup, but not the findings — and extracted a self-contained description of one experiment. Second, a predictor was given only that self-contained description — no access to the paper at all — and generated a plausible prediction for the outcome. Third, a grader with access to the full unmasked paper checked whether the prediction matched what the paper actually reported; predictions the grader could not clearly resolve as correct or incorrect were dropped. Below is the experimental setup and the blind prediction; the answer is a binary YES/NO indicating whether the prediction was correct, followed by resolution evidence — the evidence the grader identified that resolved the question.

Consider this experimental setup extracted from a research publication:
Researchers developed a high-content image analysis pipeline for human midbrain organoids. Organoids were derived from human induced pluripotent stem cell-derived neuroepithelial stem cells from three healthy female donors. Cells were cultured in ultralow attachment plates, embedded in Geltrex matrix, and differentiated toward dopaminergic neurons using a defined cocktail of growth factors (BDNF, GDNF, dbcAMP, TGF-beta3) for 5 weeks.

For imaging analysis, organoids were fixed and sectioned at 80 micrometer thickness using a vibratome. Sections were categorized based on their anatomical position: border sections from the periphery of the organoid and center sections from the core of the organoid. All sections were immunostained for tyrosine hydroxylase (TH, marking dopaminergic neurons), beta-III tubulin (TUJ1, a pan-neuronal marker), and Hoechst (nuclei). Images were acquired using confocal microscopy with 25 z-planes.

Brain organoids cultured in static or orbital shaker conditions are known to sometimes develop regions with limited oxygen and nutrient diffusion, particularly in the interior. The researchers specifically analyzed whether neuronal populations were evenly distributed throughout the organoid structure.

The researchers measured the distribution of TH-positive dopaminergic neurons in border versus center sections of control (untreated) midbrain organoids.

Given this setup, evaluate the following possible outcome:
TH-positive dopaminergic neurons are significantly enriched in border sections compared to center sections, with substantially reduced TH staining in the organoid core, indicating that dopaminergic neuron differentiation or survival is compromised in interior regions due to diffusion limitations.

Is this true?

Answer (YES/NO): NO